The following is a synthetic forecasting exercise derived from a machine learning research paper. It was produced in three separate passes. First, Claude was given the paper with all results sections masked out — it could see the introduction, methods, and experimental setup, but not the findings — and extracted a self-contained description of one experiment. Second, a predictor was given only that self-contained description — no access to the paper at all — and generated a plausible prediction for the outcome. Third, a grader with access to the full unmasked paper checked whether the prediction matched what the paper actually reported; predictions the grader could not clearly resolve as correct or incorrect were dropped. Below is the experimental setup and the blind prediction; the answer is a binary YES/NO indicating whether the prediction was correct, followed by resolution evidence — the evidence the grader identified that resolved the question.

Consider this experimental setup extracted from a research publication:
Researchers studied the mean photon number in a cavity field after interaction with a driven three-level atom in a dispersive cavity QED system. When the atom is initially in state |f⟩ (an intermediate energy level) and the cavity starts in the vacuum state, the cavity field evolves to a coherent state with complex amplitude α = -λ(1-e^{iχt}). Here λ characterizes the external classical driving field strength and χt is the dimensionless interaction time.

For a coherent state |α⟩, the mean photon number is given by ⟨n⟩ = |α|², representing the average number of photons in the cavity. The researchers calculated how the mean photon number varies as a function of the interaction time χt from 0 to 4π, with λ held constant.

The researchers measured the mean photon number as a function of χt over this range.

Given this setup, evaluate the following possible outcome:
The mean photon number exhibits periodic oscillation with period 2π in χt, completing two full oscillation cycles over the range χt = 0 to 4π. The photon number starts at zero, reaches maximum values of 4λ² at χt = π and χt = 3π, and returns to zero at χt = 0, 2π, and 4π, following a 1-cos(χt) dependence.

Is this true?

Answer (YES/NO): YES